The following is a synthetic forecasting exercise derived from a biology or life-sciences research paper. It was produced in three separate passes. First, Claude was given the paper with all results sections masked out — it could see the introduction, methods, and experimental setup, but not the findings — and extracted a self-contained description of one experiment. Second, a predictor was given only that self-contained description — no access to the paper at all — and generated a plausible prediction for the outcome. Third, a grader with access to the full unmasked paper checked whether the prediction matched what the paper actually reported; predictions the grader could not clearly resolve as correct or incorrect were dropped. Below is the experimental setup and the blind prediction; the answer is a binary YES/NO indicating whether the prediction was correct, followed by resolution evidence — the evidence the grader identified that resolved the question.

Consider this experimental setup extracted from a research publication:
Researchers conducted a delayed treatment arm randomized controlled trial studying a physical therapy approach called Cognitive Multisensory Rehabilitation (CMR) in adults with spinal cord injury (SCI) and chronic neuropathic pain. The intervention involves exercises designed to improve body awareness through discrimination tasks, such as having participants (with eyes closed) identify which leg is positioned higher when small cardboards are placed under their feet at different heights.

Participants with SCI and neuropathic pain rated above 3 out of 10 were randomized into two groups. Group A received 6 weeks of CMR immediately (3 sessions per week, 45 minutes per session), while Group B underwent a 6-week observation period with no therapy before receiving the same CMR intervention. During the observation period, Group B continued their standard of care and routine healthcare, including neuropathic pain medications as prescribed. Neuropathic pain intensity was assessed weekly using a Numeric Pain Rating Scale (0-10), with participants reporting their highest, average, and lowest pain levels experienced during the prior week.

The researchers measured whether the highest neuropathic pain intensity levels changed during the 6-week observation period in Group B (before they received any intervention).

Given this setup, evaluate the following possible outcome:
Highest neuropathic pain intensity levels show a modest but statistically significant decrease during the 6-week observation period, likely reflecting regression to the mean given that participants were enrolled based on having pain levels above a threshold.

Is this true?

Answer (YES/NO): NO